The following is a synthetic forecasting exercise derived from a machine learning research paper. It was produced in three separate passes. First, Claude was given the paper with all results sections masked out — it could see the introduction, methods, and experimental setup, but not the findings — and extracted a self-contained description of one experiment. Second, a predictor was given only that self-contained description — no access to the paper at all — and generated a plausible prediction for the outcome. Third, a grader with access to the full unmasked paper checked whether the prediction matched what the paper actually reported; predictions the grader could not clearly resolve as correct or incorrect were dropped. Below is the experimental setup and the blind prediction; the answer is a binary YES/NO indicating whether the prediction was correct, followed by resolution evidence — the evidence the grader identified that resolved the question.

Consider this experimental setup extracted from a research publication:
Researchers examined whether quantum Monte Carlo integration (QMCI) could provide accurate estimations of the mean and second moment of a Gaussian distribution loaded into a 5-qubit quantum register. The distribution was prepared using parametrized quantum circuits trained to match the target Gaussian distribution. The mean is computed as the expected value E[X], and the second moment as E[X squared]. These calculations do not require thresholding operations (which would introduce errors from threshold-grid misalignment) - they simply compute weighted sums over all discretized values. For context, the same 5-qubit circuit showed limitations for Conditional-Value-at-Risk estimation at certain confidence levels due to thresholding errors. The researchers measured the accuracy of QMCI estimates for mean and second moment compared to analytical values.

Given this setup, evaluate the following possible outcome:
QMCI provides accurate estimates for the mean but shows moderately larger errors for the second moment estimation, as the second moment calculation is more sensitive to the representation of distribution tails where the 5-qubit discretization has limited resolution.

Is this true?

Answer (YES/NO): NO